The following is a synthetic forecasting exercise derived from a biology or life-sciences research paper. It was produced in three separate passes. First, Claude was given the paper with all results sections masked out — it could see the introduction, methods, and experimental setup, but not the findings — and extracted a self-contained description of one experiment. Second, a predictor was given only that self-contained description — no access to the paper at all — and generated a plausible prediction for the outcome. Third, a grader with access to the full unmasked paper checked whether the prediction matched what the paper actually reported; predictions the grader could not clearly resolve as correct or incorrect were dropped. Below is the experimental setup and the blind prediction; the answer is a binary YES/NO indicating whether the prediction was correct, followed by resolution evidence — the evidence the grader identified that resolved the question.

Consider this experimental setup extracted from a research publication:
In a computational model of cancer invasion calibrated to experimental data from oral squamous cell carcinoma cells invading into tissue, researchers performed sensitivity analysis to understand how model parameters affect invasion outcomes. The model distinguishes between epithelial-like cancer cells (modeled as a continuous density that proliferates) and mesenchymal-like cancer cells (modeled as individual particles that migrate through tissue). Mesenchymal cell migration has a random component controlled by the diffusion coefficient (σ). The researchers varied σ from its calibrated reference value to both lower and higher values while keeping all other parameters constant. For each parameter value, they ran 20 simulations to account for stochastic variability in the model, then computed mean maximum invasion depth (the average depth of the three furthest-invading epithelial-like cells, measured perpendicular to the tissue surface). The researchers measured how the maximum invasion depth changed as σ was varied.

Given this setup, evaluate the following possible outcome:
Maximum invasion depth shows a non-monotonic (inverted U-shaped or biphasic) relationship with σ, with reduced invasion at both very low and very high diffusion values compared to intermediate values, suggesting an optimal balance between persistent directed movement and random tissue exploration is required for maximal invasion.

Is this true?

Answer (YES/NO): NO